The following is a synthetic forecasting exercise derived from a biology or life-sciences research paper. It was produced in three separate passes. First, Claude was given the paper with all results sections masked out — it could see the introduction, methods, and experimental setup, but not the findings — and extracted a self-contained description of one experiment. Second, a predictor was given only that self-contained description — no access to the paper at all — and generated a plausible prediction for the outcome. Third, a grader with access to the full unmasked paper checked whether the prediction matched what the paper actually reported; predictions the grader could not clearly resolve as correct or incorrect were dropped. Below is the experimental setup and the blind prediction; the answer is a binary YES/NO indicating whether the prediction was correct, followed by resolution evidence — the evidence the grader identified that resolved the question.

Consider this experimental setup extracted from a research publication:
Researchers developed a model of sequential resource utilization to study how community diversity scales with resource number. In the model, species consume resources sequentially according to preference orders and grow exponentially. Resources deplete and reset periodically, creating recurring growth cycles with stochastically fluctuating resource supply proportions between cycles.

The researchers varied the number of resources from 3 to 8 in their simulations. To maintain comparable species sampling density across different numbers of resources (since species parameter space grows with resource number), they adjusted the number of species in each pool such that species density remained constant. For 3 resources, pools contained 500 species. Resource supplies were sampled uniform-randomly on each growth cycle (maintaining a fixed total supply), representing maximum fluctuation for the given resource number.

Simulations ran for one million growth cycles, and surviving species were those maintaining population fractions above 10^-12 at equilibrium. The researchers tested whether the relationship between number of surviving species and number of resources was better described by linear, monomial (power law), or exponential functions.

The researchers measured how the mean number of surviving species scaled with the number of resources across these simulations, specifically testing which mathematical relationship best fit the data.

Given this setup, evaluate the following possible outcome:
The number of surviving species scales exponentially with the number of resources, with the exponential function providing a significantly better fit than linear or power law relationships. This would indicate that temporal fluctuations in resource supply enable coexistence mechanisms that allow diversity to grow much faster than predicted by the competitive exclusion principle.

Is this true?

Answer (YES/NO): NO